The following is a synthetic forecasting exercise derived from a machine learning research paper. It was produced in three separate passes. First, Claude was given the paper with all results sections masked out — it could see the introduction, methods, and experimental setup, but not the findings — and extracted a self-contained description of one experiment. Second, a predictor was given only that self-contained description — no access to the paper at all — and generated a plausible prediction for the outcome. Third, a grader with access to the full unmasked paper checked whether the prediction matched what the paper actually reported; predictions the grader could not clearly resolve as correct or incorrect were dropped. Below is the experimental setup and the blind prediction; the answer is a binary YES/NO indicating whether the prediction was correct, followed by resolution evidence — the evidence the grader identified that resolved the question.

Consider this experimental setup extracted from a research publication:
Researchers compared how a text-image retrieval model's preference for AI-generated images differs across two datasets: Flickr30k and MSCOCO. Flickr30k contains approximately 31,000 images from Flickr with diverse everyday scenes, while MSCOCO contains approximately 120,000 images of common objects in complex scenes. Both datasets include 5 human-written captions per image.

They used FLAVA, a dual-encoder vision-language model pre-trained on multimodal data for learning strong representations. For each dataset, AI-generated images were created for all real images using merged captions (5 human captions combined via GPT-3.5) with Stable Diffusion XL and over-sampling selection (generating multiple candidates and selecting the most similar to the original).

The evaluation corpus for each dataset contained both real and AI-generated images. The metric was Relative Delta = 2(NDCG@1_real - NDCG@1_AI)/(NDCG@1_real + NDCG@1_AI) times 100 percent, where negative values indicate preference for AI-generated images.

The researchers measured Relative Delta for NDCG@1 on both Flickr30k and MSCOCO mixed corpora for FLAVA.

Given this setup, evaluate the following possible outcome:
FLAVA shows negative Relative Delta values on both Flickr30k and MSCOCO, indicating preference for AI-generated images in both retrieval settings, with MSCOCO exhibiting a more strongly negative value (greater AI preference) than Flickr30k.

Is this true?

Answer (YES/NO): NO